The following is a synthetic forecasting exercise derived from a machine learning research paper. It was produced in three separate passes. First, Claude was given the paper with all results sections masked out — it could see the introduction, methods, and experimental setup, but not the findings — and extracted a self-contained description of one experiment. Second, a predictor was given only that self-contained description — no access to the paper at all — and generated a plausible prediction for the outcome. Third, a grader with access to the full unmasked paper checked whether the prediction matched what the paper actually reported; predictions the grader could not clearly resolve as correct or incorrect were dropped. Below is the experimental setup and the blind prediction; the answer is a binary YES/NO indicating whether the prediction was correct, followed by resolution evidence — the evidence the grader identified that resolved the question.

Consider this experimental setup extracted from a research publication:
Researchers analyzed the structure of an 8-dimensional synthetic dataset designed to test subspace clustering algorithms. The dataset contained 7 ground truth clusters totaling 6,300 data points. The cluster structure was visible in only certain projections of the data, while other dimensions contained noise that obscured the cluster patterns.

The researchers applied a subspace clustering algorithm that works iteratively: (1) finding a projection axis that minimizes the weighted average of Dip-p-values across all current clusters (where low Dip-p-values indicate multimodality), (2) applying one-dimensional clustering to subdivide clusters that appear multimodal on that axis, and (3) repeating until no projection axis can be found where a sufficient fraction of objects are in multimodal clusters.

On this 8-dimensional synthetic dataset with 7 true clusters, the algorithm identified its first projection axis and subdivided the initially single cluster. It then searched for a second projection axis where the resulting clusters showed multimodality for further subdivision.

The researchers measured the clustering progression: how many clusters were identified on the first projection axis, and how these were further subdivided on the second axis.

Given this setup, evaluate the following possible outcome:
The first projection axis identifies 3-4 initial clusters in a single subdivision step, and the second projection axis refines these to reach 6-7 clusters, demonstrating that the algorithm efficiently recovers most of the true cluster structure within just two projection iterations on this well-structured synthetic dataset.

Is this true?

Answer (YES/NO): YES